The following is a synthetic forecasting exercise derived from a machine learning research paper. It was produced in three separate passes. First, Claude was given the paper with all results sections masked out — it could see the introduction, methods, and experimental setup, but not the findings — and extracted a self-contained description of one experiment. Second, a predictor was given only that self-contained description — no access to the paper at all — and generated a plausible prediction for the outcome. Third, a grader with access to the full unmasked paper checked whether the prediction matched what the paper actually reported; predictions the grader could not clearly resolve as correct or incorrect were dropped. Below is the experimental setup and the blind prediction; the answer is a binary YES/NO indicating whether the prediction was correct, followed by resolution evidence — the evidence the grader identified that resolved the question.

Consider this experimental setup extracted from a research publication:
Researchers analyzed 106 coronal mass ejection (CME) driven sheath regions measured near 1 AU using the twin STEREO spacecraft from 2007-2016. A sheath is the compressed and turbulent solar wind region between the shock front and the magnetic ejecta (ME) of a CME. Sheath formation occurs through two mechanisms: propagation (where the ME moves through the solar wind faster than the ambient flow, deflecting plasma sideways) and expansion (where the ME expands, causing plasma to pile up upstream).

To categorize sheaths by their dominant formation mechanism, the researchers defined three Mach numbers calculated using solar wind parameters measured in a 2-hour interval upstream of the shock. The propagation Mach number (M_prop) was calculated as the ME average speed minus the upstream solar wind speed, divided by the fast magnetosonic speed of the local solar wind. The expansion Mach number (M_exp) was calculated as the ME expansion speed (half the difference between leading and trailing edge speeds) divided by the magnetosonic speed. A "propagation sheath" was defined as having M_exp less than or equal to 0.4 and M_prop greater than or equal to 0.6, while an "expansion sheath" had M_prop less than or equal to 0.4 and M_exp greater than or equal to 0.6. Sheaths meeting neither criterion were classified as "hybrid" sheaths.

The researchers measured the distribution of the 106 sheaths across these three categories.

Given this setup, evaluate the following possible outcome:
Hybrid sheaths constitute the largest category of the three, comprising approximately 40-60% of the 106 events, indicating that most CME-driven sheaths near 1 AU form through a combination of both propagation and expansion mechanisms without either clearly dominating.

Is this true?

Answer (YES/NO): YES